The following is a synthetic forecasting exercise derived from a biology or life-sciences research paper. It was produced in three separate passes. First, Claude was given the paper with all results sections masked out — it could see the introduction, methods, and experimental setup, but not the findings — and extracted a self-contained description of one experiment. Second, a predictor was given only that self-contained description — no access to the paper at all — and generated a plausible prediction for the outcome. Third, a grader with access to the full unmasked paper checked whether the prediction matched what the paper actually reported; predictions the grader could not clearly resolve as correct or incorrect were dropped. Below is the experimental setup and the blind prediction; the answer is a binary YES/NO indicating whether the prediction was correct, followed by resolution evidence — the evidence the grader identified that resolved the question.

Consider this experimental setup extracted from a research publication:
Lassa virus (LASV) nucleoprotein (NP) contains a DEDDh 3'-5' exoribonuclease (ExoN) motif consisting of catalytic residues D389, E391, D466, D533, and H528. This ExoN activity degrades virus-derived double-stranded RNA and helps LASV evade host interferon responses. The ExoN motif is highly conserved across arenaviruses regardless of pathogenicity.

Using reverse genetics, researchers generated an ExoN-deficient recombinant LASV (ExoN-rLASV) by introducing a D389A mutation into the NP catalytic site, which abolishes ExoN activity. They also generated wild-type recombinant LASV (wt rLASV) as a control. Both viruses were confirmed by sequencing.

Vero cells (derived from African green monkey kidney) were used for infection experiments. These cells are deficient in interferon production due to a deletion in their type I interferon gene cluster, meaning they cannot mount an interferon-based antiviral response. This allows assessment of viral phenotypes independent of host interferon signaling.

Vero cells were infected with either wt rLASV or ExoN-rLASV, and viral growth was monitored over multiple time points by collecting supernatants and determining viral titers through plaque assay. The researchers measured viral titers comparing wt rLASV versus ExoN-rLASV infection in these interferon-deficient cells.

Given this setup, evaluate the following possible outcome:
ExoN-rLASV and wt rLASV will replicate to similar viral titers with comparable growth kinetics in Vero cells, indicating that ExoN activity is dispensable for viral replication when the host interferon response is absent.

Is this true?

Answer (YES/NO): NO